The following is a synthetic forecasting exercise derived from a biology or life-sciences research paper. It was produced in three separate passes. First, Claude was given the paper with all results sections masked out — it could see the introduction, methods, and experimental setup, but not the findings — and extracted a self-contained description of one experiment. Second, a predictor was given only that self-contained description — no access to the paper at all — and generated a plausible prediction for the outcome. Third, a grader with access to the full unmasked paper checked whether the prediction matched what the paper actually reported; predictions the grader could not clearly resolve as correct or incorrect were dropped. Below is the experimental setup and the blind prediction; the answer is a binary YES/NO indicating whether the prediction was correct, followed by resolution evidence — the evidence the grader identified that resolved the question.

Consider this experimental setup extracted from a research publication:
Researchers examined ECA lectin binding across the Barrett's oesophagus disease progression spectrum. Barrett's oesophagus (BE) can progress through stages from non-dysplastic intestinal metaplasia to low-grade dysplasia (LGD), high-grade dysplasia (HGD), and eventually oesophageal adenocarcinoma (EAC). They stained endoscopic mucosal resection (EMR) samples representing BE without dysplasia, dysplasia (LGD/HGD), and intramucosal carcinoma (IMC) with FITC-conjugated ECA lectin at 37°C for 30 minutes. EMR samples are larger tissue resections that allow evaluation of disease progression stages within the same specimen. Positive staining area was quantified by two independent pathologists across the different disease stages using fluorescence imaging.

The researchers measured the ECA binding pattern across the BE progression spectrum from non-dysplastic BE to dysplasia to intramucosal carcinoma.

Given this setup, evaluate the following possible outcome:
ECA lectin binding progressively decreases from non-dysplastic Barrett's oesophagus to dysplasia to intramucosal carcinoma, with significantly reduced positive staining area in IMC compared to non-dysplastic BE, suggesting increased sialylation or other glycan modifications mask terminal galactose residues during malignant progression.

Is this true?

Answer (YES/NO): NO